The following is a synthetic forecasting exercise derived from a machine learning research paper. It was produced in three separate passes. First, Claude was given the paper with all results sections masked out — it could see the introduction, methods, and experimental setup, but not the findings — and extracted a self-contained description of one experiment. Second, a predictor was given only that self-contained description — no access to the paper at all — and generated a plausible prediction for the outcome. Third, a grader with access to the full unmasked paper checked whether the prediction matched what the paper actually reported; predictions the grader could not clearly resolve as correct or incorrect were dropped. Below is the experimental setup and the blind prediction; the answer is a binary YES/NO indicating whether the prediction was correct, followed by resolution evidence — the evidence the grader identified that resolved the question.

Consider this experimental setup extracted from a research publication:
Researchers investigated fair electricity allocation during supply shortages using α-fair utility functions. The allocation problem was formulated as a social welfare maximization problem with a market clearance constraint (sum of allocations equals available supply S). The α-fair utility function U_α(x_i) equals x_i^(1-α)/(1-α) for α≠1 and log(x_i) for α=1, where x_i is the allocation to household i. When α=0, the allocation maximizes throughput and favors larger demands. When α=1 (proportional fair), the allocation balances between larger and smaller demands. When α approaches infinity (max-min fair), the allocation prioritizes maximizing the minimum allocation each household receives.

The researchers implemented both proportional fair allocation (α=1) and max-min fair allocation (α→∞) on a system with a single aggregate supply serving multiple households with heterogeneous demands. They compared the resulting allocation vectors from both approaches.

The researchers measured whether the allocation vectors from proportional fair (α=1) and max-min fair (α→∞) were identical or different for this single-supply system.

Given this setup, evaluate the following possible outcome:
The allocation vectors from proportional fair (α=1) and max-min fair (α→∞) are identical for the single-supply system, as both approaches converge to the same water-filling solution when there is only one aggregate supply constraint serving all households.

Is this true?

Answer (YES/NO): YES